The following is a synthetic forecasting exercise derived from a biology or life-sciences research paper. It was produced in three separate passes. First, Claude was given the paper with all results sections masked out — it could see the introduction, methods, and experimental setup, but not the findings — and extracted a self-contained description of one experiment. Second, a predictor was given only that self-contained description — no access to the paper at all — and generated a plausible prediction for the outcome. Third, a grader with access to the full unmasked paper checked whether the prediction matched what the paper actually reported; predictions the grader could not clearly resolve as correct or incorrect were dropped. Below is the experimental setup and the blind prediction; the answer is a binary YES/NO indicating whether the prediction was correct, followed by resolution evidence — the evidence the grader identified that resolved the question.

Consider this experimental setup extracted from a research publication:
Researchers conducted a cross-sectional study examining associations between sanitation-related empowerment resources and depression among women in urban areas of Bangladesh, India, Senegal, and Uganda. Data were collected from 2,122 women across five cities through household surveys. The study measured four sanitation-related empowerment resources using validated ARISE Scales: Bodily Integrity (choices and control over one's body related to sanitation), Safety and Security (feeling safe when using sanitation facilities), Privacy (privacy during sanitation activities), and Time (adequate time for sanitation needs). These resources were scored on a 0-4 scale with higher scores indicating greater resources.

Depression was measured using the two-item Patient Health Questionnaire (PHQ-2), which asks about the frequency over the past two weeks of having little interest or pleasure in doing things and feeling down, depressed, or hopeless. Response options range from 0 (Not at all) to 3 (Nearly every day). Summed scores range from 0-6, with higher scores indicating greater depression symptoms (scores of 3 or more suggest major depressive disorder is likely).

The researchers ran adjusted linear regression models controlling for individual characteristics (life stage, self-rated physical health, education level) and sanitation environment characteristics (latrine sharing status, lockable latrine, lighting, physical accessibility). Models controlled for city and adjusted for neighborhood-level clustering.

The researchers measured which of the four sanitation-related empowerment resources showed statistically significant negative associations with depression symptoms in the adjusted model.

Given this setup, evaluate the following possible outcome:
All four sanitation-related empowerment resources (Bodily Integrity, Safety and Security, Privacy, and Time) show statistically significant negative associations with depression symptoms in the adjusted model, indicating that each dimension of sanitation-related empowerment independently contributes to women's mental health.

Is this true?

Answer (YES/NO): NO